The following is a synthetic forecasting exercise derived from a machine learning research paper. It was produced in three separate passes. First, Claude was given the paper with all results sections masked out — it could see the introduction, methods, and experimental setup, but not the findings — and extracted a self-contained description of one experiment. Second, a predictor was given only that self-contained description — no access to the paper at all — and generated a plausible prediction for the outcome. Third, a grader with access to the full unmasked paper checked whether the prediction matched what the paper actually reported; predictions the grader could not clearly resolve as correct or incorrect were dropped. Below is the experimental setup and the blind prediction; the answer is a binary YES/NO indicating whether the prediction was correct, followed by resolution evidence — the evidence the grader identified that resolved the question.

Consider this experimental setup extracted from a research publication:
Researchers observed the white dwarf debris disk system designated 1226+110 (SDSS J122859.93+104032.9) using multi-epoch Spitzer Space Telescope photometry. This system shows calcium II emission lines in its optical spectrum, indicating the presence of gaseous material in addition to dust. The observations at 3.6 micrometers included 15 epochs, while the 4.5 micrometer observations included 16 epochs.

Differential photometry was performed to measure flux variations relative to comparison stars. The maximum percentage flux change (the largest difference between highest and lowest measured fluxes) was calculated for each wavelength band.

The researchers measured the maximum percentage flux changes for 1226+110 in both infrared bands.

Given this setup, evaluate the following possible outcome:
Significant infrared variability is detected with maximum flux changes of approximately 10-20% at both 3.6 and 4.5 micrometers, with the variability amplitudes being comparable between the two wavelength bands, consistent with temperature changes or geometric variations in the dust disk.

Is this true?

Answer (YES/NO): NO